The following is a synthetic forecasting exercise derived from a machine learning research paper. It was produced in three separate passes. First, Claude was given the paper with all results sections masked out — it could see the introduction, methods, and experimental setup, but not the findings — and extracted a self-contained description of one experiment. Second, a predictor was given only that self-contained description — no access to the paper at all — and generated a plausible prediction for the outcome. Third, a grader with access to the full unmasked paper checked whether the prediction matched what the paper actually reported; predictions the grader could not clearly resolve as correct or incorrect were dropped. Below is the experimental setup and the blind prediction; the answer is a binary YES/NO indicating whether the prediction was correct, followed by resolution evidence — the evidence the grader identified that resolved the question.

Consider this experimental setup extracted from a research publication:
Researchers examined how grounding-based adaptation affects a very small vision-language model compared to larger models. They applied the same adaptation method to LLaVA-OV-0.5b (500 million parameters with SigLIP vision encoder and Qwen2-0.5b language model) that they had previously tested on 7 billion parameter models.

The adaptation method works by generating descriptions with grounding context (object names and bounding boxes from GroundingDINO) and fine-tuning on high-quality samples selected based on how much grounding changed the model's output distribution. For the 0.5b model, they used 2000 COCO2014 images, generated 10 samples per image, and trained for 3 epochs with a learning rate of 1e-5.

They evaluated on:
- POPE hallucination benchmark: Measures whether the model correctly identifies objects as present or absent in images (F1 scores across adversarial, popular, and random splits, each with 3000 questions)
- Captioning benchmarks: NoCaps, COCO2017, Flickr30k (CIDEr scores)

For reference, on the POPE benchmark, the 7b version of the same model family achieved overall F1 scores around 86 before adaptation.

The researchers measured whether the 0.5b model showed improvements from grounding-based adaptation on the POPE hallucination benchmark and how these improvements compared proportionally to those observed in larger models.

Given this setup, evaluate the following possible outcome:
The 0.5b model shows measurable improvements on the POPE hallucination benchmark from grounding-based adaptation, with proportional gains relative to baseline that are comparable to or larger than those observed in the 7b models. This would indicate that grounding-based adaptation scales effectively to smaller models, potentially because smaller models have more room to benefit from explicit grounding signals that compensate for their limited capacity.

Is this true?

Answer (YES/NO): YES